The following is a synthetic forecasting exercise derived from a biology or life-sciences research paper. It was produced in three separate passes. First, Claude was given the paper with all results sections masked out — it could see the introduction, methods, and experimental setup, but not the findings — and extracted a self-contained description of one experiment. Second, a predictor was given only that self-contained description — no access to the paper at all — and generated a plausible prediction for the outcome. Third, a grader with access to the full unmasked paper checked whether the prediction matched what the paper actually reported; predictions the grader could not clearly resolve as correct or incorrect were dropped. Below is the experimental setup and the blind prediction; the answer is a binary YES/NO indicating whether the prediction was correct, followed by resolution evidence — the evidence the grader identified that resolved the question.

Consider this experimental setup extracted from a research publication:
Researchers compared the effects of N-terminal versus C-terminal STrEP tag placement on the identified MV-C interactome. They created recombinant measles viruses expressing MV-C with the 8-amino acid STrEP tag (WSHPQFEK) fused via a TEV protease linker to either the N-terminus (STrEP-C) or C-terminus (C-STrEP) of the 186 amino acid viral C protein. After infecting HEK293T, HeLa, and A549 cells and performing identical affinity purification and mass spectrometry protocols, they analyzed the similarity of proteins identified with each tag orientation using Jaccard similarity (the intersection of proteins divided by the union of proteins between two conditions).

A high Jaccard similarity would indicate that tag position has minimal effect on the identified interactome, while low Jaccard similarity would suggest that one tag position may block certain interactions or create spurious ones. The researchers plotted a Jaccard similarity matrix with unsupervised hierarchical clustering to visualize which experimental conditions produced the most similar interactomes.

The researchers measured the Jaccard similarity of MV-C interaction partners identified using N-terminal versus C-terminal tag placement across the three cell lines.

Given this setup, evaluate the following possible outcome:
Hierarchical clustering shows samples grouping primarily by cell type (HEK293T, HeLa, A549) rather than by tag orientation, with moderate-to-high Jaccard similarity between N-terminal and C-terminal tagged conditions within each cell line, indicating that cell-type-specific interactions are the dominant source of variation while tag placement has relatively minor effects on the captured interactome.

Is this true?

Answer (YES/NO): YES